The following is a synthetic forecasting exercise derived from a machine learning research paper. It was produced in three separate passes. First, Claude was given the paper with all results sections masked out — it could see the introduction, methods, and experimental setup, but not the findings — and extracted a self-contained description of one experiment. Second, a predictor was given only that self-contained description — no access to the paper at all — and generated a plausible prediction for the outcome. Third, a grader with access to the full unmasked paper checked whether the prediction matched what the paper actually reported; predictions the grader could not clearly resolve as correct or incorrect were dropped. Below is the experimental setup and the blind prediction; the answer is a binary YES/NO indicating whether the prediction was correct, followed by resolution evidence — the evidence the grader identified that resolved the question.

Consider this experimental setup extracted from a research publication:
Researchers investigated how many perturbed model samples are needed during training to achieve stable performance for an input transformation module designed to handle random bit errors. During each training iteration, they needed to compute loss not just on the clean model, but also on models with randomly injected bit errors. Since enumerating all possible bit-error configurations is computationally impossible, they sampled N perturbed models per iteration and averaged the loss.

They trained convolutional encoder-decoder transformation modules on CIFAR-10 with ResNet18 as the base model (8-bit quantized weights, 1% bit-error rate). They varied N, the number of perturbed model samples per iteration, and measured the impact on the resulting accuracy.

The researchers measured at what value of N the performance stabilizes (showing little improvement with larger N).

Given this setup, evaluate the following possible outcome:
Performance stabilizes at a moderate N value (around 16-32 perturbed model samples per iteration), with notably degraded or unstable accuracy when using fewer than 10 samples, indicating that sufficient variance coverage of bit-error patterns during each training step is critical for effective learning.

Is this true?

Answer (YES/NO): NO